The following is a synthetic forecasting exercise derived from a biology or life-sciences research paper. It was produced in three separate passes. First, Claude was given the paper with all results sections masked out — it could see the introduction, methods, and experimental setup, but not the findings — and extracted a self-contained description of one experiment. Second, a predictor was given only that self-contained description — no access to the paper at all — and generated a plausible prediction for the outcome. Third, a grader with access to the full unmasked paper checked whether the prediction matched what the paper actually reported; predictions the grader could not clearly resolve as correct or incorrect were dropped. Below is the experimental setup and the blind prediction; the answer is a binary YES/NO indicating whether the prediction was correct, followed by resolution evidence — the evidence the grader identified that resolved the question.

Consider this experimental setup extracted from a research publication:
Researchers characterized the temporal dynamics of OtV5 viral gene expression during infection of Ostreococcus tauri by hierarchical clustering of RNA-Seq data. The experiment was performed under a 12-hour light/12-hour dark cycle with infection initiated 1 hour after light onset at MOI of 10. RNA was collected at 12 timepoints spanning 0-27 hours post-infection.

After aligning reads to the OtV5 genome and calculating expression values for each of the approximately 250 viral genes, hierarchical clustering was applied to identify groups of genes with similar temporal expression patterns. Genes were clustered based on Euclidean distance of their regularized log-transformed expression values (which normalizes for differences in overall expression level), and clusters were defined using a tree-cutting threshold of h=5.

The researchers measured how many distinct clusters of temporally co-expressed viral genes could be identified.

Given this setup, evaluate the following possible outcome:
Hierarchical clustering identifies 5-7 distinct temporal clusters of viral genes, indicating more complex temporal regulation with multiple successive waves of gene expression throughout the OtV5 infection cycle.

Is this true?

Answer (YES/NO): NO